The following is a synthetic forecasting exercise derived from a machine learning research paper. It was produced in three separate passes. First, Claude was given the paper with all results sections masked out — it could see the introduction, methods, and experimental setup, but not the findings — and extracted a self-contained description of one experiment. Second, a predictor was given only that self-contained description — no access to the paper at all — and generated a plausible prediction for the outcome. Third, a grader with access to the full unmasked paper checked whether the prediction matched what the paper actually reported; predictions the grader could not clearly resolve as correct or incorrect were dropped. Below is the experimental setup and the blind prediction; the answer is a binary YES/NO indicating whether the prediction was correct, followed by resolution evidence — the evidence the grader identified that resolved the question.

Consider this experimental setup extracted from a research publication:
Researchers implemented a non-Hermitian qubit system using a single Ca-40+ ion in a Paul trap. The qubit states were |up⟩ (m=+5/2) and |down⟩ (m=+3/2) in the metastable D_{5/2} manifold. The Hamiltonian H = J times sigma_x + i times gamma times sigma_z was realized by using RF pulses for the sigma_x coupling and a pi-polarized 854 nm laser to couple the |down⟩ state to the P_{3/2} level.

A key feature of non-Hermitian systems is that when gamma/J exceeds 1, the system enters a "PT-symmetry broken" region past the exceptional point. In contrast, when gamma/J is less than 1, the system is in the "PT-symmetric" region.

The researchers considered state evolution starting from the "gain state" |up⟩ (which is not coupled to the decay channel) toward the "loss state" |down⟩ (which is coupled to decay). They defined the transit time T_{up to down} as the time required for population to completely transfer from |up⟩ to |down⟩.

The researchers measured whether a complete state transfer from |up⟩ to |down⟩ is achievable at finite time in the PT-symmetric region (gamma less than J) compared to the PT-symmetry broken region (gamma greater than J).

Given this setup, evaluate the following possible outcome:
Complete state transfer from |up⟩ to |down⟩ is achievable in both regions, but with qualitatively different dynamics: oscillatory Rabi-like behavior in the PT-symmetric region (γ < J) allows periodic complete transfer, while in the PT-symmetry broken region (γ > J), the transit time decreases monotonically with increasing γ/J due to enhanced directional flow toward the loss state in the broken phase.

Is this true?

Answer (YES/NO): NO